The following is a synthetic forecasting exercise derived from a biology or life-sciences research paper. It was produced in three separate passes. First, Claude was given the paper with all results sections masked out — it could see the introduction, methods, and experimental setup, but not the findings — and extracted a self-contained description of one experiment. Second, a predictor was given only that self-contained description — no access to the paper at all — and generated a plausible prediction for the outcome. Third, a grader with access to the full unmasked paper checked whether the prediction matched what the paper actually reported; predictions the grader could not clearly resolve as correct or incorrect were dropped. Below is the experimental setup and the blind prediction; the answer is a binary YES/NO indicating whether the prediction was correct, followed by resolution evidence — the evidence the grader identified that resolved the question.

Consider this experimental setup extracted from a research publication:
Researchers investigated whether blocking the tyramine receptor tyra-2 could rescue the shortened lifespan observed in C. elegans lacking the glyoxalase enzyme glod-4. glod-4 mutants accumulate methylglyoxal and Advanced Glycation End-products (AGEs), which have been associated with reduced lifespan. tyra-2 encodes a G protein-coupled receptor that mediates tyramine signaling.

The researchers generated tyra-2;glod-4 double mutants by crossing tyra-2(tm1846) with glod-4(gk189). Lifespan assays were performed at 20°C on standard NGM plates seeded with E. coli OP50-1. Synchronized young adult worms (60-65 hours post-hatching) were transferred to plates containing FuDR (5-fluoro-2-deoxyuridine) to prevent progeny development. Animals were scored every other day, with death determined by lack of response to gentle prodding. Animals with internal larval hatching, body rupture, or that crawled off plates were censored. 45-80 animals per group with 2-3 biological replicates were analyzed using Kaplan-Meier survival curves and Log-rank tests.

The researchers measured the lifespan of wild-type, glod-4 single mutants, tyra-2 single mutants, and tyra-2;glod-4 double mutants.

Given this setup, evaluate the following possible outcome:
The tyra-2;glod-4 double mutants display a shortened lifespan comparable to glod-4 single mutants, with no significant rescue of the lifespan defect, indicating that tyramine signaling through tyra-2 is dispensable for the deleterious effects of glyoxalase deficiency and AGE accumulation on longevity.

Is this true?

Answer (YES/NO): NO